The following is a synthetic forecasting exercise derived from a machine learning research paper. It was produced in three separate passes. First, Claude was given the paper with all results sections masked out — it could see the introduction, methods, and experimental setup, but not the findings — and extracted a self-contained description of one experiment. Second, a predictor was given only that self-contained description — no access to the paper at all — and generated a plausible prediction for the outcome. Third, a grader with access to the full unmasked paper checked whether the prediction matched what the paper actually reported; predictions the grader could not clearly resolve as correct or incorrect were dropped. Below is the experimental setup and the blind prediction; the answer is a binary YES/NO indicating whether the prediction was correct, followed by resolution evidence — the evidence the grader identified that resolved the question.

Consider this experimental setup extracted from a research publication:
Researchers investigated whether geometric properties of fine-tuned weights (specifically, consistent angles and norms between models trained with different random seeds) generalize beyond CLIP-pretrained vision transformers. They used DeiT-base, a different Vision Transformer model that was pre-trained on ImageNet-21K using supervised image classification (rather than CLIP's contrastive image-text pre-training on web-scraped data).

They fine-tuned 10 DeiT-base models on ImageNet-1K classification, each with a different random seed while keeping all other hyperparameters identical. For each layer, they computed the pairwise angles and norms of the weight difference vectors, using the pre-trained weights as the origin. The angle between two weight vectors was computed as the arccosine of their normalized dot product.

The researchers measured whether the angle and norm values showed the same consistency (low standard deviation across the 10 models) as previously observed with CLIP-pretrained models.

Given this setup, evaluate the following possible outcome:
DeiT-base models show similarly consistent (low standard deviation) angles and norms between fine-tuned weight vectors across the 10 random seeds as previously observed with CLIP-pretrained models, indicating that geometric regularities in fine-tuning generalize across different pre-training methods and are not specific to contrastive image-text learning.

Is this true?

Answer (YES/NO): YES